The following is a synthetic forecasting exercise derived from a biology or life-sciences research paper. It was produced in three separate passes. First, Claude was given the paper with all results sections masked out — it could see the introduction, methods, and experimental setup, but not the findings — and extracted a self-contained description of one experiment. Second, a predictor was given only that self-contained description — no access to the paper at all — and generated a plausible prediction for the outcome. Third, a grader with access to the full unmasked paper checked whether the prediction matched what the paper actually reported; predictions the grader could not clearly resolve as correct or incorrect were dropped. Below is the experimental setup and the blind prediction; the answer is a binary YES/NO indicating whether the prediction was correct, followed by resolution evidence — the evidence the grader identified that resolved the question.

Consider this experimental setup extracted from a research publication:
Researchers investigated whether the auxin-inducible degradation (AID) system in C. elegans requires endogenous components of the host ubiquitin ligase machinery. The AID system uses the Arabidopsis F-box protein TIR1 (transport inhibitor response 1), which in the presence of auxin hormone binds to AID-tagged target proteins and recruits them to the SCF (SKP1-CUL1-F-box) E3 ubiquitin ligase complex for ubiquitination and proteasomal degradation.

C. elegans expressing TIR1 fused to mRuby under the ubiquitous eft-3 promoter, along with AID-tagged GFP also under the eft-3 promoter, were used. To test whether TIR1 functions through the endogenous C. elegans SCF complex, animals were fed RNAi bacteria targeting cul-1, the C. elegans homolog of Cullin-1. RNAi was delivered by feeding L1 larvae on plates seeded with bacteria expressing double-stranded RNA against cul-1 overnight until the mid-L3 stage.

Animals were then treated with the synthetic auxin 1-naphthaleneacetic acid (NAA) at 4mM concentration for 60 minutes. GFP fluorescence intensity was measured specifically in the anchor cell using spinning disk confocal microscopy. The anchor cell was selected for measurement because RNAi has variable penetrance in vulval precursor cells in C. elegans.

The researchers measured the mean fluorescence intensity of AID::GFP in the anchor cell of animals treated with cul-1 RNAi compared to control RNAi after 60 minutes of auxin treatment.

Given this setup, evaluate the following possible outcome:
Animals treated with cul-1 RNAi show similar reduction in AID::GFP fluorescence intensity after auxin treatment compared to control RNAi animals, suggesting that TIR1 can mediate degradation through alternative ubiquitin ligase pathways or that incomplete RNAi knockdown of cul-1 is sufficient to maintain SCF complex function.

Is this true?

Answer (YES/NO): NO